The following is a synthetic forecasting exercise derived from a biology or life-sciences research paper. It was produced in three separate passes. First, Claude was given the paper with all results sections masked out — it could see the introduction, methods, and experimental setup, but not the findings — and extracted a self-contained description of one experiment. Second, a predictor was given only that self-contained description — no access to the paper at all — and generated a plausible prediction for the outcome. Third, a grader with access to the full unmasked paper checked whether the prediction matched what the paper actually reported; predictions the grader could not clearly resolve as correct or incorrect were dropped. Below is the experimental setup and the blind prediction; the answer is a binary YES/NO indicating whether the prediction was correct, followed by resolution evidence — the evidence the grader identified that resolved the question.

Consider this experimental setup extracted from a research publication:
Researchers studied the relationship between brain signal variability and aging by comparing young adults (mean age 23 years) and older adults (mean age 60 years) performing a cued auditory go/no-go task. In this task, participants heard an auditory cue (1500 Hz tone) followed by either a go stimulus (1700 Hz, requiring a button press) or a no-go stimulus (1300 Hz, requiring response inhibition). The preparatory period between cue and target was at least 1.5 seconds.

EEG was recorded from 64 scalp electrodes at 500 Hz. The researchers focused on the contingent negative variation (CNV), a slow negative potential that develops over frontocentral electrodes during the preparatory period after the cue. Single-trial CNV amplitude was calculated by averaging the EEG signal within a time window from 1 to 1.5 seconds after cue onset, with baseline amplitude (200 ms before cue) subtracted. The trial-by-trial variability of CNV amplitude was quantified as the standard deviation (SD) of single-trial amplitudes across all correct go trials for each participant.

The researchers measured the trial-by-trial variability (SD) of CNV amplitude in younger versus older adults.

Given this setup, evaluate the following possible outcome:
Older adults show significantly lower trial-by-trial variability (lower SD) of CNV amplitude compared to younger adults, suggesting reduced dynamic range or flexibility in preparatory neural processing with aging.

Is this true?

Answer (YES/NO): YES